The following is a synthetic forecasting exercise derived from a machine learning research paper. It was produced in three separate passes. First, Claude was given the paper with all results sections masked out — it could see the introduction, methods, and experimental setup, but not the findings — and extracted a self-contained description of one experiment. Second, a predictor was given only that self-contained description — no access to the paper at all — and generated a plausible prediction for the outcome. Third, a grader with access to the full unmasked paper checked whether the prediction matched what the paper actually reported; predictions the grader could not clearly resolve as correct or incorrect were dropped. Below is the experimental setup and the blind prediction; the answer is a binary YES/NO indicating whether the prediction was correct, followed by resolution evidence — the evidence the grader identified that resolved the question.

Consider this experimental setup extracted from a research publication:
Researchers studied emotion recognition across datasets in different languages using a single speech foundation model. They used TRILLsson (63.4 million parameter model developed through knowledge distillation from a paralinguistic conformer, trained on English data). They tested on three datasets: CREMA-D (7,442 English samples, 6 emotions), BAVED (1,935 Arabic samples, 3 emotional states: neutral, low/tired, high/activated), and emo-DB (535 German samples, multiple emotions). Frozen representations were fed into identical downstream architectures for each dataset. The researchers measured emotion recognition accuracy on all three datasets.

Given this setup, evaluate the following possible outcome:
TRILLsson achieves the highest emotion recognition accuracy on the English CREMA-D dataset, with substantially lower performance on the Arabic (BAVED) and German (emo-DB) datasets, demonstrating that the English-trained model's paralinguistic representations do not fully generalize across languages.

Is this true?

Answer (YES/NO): NO